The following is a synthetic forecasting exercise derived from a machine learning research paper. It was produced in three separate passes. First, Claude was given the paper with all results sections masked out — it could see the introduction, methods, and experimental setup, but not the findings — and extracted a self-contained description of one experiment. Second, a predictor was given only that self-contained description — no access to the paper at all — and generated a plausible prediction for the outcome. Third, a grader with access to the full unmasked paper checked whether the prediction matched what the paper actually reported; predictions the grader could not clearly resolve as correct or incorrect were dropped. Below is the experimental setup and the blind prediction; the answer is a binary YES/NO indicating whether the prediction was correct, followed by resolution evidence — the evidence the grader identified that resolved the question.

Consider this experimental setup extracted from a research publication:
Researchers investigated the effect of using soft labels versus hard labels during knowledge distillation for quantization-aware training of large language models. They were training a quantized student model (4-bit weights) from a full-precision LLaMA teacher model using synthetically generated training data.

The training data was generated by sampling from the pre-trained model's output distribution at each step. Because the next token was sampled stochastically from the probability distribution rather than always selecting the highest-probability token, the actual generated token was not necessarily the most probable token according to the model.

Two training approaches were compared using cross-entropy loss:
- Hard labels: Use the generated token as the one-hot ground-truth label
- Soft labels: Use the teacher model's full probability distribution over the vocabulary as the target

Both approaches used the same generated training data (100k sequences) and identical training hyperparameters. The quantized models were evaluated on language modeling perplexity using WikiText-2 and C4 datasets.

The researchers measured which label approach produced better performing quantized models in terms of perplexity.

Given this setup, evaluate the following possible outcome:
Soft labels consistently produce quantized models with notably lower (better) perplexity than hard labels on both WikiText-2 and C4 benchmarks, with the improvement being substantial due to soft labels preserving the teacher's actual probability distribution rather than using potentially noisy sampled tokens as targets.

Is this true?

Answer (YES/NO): YES